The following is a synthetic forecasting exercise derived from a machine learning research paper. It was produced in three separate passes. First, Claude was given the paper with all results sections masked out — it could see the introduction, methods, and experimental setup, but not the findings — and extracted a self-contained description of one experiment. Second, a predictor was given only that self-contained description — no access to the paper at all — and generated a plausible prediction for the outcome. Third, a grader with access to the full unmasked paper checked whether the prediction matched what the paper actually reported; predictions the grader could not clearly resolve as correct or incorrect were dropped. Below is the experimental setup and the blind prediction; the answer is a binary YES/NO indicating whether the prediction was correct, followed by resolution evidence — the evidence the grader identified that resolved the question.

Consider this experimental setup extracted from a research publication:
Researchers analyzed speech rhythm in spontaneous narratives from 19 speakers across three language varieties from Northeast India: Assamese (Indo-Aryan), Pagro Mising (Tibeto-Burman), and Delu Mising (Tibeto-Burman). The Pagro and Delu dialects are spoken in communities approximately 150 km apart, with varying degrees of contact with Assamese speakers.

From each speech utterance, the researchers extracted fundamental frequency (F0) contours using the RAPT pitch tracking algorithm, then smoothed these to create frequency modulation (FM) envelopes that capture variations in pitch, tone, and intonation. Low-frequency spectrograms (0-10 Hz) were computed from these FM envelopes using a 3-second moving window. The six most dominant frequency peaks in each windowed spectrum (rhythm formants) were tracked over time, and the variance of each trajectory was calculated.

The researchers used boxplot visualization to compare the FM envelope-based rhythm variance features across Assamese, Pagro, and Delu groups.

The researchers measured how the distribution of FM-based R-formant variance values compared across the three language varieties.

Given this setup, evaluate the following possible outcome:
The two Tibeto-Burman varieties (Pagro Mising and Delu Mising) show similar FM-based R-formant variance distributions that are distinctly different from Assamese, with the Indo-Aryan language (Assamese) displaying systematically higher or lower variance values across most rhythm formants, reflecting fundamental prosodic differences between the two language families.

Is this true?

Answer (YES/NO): NO